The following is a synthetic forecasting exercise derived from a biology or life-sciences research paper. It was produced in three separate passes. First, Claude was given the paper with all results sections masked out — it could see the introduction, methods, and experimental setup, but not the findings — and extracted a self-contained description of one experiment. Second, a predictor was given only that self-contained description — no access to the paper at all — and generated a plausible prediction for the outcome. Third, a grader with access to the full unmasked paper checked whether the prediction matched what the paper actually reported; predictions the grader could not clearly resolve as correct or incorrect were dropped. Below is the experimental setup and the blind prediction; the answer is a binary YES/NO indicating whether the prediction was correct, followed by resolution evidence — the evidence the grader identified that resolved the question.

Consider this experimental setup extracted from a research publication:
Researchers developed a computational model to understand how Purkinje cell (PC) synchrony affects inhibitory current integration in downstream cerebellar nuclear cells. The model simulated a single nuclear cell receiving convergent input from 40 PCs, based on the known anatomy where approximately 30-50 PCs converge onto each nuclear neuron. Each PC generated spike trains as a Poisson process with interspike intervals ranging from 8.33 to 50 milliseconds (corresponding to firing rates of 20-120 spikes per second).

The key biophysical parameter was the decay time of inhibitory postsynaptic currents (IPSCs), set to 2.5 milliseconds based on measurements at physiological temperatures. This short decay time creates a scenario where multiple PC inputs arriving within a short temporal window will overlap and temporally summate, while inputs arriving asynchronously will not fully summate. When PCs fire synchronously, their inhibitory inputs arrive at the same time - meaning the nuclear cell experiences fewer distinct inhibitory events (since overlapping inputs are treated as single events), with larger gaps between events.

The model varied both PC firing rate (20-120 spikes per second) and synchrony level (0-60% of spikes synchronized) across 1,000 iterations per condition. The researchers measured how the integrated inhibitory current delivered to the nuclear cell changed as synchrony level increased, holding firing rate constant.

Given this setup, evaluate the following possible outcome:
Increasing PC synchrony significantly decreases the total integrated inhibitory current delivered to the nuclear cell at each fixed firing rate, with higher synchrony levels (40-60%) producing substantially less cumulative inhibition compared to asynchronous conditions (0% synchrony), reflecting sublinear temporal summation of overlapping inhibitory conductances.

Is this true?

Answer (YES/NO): YES